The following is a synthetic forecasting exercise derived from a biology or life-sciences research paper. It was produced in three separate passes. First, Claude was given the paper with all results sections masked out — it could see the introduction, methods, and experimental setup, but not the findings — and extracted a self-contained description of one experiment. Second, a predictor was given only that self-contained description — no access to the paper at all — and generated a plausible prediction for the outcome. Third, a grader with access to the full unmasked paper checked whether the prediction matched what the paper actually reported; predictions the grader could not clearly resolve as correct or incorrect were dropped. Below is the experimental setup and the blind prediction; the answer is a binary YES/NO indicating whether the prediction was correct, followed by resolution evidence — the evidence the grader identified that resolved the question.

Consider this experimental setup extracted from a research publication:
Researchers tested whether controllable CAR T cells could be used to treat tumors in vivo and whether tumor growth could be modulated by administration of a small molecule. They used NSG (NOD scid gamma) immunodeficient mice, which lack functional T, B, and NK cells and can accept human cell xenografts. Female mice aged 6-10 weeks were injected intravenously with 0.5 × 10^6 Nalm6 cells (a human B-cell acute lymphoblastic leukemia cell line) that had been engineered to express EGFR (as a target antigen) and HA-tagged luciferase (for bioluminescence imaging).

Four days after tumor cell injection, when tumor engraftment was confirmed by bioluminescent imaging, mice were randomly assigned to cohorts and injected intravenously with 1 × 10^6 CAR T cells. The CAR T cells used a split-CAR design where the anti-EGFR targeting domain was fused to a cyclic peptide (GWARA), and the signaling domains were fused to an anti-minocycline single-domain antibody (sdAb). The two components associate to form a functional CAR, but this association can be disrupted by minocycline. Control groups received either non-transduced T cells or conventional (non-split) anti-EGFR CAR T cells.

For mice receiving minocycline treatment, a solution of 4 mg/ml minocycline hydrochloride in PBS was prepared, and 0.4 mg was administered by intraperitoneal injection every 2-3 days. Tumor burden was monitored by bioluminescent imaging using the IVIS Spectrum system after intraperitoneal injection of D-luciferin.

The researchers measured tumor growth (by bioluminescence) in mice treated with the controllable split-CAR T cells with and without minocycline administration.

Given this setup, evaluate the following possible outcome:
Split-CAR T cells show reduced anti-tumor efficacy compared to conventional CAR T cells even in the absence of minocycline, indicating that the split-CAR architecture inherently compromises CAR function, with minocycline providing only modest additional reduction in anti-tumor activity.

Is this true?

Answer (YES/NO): NO